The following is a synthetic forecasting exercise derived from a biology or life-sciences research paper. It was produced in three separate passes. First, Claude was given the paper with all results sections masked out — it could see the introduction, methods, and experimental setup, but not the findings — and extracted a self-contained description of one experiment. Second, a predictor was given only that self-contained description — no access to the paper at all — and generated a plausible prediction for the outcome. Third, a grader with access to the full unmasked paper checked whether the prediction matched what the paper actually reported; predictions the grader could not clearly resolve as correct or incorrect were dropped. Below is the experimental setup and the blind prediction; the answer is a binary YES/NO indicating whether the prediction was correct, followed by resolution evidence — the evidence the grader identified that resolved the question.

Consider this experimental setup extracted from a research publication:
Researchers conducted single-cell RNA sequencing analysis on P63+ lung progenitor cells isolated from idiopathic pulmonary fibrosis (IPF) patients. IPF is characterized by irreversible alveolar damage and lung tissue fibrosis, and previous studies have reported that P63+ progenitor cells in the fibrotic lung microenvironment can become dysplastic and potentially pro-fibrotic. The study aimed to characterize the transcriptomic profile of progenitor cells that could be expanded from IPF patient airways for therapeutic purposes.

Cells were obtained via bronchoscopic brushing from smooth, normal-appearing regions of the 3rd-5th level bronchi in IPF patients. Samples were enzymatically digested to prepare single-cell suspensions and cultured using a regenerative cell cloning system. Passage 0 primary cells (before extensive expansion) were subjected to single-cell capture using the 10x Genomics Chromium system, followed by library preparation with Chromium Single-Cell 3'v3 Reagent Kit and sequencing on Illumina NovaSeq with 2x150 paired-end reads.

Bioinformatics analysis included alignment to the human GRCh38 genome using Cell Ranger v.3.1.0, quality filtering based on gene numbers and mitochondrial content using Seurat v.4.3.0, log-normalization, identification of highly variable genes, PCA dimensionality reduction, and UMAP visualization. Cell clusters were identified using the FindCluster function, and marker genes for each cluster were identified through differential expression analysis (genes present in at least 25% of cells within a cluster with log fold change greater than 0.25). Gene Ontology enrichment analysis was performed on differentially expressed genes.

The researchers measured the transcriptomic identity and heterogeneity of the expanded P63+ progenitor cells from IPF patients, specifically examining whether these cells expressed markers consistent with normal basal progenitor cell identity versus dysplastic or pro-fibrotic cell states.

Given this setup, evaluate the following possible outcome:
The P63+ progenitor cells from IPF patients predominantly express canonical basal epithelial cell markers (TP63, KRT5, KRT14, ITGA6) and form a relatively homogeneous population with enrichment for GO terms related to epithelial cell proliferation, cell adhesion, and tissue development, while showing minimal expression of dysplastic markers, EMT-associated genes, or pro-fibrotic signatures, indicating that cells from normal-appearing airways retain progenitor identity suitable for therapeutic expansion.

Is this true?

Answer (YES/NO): NO